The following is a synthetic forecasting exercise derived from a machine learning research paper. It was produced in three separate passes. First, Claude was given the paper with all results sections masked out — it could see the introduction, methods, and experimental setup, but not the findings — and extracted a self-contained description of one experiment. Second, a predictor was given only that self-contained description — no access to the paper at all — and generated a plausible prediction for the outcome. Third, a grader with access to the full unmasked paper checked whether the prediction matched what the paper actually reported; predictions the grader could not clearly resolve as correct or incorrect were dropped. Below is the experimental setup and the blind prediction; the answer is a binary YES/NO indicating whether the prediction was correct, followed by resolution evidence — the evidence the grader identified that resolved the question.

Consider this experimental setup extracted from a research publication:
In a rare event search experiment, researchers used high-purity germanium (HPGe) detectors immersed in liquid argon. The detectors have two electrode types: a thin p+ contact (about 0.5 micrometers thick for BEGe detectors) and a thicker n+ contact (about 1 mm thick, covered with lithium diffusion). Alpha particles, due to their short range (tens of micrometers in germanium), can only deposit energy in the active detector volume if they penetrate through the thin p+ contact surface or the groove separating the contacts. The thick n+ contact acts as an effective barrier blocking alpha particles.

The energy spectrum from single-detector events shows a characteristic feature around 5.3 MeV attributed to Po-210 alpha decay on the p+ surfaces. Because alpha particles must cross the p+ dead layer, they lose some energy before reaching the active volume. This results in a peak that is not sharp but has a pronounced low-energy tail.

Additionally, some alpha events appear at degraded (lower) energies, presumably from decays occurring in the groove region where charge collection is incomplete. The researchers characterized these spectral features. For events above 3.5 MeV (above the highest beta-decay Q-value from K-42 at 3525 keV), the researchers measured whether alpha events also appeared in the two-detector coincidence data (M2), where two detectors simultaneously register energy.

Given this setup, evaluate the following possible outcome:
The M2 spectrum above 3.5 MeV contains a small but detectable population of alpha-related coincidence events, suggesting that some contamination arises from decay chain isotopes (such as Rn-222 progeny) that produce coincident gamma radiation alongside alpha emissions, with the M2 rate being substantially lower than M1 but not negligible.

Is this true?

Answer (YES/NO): NO